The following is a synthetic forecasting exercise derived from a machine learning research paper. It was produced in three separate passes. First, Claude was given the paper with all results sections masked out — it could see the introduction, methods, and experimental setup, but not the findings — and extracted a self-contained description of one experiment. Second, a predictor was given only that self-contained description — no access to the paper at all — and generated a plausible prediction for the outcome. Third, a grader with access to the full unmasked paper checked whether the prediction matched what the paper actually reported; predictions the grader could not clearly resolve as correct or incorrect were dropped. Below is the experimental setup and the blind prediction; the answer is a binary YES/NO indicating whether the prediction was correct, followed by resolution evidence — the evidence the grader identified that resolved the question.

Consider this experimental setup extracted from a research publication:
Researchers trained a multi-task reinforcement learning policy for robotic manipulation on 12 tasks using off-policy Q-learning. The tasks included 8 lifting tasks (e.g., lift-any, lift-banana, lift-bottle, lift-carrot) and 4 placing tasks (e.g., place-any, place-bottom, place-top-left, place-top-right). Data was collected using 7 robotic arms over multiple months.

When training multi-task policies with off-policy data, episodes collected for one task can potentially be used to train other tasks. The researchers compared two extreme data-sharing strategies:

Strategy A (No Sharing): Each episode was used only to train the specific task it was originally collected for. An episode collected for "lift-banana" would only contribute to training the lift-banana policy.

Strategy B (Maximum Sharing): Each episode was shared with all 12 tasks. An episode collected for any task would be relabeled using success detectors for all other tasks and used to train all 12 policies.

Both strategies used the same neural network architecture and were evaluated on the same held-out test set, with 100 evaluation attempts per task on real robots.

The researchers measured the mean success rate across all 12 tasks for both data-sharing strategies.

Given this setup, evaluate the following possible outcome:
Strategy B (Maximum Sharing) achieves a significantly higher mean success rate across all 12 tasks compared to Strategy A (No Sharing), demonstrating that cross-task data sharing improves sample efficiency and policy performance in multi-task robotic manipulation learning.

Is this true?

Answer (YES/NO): NO